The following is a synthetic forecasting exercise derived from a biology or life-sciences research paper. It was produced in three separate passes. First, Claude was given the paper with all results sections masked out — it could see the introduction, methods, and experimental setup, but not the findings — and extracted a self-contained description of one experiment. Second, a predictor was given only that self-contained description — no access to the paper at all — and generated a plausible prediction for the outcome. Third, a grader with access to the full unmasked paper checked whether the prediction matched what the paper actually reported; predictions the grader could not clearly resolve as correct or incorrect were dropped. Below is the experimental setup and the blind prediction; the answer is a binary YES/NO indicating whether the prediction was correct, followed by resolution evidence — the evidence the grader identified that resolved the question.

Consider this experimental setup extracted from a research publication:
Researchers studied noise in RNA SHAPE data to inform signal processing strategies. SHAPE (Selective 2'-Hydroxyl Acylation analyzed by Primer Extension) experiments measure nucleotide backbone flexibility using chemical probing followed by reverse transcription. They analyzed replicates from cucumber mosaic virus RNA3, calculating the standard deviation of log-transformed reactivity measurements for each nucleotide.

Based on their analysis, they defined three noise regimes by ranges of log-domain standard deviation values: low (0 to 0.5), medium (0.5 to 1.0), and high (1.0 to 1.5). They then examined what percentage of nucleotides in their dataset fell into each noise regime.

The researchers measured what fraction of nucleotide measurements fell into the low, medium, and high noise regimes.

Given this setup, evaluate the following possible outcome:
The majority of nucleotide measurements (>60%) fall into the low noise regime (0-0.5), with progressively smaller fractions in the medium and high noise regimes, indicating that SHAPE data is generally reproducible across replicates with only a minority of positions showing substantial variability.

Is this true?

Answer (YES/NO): NO